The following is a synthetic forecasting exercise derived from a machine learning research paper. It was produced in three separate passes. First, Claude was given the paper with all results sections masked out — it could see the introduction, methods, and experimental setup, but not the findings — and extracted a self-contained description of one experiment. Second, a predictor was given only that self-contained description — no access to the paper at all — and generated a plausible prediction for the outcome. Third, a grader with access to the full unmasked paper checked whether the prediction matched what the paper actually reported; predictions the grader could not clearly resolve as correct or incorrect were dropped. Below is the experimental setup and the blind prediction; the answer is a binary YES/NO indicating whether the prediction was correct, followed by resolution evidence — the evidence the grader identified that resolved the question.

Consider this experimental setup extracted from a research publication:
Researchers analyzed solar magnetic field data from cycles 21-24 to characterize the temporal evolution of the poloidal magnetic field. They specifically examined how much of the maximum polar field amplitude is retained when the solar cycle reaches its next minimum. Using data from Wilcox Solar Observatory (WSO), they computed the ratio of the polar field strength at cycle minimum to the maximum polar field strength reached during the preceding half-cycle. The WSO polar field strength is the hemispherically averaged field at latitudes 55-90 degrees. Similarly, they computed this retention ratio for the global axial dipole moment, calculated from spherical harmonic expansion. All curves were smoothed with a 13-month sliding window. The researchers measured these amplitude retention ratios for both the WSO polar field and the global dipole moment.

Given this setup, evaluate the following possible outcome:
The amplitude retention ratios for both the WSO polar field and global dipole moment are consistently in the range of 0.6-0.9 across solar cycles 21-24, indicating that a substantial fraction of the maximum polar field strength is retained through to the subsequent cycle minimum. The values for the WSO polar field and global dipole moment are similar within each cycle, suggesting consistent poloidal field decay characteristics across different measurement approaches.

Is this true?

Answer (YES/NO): NO